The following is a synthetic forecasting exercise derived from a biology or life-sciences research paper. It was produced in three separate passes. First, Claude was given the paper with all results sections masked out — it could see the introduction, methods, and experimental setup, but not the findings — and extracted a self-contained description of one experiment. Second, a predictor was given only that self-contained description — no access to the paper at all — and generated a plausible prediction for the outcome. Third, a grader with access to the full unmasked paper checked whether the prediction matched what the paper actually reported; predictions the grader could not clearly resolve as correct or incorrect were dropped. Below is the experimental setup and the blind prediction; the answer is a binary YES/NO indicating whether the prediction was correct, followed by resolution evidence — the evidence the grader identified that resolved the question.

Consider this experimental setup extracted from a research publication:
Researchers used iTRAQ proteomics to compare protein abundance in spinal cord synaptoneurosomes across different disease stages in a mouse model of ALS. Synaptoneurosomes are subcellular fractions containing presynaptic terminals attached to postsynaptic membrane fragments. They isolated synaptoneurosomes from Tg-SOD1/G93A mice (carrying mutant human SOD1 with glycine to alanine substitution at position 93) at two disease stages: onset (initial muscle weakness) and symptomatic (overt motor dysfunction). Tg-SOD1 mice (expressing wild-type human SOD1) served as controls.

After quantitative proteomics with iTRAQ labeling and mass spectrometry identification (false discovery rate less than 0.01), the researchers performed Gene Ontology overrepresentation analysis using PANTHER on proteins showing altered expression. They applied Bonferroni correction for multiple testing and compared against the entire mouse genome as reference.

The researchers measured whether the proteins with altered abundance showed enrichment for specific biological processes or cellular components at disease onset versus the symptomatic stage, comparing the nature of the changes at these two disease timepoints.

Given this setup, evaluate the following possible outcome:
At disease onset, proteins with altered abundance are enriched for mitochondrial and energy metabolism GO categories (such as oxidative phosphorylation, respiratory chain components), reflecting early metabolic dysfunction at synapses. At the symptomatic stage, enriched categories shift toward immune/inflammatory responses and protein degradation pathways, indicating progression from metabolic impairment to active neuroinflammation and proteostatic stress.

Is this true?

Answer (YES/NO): NO